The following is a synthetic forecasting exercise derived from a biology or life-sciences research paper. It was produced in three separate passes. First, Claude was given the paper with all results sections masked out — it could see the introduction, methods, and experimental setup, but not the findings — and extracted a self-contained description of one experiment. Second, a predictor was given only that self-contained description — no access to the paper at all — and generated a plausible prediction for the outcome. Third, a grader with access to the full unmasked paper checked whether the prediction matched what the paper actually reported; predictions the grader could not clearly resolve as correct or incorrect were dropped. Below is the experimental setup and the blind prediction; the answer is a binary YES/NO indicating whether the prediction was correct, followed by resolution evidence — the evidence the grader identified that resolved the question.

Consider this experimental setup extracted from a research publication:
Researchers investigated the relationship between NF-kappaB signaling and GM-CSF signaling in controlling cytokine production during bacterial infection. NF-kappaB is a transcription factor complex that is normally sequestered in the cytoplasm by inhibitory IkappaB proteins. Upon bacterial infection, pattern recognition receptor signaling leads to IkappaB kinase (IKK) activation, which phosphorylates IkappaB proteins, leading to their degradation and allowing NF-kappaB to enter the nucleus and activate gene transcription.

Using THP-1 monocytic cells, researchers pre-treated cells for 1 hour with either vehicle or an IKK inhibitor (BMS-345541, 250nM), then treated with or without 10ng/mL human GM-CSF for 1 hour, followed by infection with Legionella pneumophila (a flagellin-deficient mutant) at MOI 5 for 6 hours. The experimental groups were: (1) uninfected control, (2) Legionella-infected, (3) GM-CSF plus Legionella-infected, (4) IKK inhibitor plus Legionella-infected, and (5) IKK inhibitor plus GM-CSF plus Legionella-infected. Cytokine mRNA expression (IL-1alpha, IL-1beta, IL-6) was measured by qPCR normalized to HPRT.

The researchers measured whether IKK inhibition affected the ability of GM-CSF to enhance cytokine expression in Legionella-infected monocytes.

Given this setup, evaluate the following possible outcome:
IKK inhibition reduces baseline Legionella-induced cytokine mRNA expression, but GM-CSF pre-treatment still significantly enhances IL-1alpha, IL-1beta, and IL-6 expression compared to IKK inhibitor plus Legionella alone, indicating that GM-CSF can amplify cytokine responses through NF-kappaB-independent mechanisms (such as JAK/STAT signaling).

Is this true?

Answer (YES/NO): NO